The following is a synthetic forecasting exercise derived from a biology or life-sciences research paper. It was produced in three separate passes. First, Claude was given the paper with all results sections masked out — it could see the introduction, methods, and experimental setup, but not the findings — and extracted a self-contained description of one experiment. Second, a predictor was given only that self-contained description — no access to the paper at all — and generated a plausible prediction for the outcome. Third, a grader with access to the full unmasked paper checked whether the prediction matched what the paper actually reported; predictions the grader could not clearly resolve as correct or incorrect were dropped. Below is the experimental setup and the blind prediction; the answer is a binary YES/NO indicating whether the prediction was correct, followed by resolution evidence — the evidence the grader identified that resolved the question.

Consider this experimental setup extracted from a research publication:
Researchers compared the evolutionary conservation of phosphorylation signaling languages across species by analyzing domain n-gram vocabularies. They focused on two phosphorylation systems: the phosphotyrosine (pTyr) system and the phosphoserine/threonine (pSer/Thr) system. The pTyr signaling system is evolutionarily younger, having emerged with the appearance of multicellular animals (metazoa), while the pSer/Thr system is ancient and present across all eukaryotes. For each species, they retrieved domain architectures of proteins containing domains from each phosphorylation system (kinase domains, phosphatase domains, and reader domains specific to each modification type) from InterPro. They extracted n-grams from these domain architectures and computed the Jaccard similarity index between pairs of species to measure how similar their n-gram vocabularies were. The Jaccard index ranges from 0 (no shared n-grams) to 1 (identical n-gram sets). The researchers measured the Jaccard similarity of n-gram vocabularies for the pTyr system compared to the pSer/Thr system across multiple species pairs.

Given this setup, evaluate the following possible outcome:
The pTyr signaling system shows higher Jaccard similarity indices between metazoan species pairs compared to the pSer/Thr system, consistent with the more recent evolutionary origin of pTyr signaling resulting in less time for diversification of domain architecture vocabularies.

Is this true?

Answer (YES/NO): NO